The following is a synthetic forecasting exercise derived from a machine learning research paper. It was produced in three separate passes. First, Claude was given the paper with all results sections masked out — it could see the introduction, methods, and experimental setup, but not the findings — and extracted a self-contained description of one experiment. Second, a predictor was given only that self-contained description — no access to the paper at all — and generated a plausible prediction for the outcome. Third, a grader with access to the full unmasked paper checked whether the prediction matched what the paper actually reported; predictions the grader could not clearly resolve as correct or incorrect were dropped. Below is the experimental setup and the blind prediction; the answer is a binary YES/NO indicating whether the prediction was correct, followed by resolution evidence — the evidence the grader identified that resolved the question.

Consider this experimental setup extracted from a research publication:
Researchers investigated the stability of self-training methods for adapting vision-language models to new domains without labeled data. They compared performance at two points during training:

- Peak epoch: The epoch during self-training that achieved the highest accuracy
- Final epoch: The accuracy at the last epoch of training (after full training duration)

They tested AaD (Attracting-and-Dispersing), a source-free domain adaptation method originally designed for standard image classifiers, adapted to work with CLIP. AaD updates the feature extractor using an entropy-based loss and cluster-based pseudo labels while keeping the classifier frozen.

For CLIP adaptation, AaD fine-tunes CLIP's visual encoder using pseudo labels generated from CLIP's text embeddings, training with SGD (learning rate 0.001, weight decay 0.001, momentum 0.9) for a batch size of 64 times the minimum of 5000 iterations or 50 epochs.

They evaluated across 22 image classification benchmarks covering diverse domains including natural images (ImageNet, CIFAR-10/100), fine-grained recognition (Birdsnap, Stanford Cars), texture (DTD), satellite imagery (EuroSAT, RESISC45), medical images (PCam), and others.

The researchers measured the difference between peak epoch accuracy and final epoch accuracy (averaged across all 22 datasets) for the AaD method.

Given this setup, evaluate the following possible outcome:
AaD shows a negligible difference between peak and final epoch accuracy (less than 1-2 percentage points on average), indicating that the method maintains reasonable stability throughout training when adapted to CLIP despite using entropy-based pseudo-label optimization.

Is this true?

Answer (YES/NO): NO